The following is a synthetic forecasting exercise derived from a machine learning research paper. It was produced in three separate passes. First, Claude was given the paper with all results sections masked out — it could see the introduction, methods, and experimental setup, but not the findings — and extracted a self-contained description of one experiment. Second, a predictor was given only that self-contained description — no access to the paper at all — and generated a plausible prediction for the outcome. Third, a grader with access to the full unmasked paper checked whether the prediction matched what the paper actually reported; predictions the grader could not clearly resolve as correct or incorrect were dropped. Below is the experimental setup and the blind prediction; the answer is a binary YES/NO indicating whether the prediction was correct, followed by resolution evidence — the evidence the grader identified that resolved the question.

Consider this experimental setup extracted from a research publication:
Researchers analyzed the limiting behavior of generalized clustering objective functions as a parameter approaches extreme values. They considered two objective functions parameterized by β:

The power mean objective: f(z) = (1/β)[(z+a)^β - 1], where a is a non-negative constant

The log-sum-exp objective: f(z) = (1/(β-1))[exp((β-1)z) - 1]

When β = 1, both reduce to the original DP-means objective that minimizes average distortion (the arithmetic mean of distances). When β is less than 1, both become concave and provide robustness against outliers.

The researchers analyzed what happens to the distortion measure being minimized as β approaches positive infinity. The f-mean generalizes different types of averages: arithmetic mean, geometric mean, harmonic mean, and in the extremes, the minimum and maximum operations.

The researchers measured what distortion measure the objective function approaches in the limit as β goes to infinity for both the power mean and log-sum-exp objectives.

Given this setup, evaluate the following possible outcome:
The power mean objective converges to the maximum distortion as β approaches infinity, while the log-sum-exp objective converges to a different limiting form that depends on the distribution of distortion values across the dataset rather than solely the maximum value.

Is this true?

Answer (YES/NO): NO